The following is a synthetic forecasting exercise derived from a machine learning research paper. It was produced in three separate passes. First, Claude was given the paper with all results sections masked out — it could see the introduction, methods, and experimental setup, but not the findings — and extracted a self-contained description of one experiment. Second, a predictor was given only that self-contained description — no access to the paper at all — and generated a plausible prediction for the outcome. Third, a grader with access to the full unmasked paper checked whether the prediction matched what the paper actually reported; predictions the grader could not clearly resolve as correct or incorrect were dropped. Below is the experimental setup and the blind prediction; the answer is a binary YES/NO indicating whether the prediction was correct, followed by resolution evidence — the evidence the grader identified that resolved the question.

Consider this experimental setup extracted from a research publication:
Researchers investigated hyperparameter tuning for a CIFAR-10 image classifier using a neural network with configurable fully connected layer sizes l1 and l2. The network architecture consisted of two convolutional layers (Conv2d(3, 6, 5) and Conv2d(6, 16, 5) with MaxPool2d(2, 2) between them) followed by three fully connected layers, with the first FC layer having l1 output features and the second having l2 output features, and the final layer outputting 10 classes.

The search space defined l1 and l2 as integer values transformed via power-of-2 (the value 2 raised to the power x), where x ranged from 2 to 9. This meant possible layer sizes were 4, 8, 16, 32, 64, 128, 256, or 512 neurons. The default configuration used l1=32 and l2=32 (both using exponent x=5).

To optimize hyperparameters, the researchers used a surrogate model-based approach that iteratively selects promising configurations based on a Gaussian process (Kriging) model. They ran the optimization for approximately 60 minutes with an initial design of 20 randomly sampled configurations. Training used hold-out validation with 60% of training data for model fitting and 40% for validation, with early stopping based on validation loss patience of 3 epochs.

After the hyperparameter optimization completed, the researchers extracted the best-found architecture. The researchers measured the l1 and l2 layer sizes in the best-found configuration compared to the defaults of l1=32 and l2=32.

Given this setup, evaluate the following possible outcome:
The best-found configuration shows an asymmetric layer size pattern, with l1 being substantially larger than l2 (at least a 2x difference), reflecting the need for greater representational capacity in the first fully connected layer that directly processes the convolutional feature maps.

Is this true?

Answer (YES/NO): YES